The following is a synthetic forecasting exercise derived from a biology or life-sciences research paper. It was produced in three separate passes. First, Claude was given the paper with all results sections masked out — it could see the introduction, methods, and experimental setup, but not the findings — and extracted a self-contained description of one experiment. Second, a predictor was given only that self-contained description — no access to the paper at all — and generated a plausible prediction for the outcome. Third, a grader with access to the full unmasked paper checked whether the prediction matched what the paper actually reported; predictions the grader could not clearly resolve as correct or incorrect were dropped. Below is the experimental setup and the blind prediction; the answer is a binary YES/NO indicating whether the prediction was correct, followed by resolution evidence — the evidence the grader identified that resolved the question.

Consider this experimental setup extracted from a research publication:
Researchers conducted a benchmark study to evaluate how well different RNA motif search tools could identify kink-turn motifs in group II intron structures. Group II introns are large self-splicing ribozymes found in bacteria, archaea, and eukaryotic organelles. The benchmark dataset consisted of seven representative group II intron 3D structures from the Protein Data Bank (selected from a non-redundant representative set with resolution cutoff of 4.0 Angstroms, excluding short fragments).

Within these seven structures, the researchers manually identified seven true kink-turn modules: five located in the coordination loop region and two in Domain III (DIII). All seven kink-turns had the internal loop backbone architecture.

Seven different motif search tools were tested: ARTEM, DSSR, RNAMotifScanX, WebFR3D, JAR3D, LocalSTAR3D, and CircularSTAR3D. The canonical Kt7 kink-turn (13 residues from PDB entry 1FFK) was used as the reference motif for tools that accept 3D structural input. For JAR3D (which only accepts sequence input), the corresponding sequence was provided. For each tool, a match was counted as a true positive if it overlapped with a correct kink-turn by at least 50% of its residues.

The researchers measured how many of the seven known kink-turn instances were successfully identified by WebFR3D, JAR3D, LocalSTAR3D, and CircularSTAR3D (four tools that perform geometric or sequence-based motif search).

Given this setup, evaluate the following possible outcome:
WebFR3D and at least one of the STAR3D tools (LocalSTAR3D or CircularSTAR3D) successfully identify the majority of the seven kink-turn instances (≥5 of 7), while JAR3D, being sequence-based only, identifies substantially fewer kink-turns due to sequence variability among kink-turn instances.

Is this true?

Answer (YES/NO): NO